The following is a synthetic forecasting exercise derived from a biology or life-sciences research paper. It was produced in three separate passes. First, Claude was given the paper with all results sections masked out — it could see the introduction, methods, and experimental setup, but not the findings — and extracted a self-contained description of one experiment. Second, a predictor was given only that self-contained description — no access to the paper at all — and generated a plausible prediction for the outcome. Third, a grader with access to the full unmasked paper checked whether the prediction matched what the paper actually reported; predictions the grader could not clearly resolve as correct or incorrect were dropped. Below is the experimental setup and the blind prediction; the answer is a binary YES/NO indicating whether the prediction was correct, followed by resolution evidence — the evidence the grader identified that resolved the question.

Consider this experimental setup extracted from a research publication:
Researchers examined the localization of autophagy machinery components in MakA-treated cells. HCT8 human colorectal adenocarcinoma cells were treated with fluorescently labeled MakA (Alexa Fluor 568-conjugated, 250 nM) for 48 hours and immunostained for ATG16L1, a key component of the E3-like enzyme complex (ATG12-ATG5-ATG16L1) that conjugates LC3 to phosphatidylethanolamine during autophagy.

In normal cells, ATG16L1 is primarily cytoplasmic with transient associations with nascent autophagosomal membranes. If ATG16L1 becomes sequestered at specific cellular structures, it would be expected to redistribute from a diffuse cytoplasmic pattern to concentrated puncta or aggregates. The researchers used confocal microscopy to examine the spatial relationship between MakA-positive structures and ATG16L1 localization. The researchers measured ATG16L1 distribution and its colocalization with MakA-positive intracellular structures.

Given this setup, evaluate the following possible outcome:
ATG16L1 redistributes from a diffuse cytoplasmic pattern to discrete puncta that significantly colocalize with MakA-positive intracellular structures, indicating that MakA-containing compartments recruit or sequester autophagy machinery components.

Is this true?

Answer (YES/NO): YES